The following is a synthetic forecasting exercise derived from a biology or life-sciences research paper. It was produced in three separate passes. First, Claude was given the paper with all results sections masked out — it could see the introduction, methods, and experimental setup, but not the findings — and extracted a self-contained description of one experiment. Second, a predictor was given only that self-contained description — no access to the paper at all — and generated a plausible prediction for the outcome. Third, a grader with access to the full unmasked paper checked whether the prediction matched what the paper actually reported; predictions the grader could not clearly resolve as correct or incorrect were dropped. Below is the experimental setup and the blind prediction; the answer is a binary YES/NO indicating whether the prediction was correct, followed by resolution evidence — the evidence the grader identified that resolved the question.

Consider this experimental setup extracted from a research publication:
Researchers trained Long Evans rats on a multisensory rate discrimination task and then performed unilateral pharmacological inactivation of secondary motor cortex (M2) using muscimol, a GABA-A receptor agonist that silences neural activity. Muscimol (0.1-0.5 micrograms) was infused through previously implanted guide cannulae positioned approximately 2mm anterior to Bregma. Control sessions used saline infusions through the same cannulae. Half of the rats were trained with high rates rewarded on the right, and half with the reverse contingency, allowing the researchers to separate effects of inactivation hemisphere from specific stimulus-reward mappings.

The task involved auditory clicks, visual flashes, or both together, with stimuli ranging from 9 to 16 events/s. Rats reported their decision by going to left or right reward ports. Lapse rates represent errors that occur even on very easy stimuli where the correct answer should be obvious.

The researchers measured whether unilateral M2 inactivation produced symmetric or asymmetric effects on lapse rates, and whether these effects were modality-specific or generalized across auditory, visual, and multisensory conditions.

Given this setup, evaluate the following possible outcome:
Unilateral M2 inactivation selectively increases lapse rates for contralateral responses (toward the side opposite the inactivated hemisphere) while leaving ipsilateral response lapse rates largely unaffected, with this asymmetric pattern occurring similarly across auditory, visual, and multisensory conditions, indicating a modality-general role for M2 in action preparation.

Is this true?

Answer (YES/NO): NO